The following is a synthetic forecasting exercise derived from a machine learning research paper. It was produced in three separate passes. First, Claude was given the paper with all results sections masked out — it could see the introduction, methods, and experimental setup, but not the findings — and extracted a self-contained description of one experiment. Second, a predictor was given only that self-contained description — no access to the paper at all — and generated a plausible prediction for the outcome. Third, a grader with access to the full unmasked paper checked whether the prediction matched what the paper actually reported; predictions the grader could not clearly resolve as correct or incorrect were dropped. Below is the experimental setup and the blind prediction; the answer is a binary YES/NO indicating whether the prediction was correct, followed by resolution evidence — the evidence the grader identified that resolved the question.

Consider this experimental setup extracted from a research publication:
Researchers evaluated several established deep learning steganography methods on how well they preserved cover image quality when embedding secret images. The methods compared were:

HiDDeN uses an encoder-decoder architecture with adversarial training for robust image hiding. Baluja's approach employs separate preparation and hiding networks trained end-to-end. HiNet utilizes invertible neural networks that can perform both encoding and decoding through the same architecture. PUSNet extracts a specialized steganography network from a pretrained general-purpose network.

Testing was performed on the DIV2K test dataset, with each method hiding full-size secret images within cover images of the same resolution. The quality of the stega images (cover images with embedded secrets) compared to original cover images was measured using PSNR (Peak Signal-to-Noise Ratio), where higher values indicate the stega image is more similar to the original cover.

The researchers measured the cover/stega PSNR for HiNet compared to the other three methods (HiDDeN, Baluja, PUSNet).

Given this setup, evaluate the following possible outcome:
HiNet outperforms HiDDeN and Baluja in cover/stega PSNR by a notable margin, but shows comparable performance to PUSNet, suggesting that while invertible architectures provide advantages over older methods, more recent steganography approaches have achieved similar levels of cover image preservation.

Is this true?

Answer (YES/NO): NO